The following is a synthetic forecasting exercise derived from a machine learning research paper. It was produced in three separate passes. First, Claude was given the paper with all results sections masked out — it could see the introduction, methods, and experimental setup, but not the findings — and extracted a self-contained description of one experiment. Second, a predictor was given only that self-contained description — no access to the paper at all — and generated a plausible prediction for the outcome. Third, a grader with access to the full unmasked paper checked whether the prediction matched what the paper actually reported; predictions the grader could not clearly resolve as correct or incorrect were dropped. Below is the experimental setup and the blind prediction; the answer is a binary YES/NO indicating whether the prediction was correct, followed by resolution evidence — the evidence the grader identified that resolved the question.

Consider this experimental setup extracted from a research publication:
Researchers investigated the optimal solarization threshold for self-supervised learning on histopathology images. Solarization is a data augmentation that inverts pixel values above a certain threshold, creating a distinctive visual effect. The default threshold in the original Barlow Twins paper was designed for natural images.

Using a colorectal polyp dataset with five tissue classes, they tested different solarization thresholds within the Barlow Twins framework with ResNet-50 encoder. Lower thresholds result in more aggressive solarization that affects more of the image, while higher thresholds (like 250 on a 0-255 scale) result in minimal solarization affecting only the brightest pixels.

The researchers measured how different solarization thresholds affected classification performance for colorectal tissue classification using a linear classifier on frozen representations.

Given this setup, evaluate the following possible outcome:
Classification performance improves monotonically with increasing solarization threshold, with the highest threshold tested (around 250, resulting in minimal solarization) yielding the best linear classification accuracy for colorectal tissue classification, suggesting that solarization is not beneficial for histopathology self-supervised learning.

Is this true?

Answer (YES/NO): NO